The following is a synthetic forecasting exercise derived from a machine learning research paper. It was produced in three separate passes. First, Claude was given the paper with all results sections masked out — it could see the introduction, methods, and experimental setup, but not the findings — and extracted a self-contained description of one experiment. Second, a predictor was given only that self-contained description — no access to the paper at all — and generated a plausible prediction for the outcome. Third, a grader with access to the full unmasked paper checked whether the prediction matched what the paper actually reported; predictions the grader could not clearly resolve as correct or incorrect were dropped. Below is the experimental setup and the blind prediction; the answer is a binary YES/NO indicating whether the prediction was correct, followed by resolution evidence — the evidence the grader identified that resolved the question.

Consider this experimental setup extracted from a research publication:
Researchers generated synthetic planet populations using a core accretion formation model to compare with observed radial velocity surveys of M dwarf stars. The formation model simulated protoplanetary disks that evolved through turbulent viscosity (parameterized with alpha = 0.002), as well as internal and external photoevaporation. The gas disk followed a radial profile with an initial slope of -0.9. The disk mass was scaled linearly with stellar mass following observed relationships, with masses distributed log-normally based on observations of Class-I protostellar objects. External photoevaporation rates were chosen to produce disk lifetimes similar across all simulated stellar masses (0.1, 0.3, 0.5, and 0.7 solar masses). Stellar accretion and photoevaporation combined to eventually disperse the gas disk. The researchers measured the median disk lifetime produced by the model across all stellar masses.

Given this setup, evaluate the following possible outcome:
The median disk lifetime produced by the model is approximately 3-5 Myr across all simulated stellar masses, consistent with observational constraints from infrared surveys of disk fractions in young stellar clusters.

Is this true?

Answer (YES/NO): YES